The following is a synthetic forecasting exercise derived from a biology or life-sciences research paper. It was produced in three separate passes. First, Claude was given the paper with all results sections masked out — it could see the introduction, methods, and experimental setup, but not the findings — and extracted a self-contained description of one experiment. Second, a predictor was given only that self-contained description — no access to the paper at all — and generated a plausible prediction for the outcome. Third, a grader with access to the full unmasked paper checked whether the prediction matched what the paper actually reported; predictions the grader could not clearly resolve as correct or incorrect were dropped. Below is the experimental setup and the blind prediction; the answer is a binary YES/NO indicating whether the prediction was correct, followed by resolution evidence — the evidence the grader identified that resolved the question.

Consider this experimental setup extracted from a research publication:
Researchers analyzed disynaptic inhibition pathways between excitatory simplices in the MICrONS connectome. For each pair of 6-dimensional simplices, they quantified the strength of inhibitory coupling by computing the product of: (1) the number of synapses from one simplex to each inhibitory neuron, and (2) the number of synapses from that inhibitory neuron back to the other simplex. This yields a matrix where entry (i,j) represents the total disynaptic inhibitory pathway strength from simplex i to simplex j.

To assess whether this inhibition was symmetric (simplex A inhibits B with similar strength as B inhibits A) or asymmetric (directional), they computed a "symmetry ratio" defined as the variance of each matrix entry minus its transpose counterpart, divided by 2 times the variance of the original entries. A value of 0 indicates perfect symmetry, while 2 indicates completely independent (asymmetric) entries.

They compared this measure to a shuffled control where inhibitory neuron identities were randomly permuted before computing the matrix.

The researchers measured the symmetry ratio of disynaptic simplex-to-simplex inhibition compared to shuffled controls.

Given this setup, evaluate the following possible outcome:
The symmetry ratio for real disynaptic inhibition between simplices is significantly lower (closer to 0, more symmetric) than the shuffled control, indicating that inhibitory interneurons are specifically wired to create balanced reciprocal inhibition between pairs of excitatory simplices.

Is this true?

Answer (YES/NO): YES